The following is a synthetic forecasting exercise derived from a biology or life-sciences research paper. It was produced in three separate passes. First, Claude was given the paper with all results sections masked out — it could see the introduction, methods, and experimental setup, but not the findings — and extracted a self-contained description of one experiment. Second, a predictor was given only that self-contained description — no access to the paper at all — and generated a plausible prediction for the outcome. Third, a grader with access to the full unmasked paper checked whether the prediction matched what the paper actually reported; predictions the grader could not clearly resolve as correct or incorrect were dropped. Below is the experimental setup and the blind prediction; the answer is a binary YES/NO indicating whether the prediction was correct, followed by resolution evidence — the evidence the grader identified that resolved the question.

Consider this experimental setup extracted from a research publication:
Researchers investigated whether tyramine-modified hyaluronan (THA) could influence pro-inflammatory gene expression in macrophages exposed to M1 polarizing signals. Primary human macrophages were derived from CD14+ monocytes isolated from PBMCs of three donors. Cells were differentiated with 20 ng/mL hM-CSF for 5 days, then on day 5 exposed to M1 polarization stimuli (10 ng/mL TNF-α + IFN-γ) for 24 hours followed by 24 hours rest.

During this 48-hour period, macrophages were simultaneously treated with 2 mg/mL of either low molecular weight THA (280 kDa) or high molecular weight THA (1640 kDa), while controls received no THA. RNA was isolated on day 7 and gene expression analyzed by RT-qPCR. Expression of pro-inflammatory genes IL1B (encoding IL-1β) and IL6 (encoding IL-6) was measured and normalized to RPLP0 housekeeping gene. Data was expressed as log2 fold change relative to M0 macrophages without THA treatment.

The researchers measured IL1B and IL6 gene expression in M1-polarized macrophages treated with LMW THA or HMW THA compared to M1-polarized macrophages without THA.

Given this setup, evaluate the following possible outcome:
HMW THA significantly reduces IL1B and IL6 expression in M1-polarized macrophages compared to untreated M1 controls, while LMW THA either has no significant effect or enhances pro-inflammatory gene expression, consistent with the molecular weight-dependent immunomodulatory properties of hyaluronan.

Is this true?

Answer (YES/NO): NO